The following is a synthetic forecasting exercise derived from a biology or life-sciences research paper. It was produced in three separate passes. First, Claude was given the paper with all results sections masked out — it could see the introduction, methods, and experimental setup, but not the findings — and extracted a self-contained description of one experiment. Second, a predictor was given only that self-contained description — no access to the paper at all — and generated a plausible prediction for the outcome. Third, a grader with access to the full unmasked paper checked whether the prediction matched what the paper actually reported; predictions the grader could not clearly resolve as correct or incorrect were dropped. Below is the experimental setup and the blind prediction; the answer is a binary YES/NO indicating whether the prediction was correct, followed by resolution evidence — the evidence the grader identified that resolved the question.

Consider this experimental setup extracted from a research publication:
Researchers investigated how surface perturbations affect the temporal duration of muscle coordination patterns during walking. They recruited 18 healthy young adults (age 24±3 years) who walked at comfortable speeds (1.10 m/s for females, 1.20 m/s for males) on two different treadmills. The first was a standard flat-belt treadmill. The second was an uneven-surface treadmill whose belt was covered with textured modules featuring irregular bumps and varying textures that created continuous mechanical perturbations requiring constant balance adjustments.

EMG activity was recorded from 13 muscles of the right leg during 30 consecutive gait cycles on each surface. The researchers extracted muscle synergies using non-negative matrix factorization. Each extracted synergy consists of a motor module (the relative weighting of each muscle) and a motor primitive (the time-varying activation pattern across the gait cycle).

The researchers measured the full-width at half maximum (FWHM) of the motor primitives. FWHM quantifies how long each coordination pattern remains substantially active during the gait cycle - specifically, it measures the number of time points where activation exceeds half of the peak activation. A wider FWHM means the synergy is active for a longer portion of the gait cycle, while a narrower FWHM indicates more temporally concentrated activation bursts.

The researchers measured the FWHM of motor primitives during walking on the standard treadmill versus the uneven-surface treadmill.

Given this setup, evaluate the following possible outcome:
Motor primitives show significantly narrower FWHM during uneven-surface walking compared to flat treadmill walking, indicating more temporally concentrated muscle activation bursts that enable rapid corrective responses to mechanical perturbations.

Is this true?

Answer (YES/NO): NO